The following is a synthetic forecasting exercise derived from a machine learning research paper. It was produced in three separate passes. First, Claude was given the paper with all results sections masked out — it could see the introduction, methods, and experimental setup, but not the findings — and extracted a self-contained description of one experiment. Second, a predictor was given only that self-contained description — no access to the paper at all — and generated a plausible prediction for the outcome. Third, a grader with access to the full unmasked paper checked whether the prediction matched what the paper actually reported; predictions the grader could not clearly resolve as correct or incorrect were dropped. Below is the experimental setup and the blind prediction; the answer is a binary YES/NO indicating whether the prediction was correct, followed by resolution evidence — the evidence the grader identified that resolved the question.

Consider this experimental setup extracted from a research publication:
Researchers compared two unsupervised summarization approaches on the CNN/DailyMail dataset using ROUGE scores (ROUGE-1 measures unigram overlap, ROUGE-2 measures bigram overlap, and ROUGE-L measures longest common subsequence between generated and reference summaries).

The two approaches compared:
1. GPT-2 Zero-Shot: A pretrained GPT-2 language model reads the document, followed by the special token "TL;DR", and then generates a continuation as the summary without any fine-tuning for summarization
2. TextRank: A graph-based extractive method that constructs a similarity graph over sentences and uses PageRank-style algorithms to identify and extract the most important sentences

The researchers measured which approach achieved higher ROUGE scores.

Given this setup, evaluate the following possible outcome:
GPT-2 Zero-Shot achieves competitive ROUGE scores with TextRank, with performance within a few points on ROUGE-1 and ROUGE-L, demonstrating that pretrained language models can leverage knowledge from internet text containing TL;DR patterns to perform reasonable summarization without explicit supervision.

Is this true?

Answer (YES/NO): NO